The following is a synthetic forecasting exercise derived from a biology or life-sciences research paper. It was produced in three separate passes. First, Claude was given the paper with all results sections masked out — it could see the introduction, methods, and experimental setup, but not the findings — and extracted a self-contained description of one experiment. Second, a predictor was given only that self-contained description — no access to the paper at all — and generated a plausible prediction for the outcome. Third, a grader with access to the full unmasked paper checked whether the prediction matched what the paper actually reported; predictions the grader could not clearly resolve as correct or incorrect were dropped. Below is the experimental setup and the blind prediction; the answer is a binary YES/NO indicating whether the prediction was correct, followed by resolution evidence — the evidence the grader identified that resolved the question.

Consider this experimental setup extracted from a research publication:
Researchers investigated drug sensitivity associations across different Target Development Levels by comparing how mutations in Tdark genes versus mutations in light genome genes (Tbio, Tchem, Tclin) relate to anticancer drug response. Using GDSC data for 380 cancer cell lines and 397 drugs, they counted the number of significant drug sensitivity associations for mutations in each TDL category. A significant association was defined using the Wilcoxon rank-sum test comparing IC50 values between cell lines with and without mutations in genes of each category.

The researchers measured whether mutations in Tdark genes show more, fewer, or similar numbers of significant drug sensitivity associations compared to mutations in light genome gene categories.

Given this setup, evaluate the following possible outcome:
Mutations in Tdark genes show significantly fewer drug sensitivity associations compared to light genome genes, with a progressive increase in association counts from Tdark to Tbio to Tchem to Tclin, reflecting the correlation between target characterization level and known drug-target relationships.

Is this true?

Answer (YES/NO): NO